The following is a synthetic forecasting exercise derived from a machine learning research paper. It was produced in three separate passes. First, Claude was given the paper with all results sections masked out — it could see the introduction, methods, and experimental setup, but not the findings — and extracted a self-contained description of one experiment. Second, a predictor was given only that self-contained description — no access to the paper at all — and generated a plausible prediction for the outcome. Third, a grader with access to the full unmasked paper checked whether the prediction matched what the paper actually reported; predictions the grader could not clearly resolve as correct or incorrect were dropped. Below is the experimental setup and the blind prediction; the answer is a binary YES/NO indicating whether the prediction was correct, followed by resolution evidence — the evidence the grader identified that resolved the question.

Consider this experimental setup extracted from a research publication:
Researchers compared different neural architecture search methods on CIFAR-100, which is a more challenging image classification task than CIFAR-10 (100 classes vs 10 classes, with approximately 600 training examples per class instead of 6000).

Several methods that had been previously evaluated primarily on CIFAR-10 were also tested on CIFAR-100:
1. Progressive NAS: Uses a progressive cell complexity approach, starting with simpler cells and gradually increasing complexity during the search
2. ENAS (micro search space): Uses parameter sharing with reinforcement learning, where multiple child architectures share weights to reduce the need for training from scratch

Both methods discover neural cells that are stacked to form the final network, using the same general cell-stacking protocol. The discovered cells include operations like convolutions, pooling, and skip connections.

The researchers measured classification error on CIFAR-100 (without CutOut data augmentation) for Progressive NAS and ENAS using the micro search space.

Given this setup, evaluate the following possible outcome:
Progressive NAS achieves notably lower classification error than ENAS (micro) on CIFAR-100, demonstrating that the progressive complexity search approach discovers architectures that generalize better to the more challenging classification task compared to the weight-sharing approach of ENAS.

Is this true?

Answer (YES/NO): NO